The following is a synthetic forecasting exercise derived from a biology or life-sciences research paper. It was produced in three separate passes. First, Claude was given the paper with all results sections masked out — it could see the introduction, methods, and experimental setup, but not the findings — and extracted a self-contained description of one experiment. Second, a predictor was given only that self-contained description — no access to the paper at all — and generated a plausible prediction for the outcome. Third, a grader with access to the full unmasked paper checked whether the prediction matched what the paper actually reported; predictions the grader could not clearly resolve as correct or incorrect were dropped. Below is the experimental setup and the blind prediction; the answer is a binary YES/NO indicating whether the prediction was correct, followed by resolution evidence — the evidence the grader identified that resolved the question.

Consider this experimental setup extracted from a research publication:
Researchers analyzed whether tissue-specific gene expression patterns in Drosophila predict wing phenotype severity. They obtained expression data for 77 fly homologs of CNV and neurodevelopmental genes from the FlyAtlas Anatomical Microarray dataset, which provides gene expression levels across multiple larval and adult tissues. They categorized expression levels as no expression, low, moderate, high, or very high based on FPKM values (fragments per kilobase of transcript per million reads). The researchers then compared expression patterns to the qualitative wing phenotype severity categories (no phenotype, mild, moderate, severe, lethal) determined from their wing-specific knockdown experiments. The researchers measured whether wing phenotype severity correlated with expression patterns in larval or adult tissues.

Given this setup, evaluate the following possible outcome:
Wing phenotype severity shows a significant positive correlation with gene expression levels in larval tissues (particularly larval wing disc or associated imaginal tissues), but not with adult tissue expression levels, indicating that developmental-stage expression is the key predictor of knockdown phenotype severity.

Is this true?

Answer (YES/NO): NO